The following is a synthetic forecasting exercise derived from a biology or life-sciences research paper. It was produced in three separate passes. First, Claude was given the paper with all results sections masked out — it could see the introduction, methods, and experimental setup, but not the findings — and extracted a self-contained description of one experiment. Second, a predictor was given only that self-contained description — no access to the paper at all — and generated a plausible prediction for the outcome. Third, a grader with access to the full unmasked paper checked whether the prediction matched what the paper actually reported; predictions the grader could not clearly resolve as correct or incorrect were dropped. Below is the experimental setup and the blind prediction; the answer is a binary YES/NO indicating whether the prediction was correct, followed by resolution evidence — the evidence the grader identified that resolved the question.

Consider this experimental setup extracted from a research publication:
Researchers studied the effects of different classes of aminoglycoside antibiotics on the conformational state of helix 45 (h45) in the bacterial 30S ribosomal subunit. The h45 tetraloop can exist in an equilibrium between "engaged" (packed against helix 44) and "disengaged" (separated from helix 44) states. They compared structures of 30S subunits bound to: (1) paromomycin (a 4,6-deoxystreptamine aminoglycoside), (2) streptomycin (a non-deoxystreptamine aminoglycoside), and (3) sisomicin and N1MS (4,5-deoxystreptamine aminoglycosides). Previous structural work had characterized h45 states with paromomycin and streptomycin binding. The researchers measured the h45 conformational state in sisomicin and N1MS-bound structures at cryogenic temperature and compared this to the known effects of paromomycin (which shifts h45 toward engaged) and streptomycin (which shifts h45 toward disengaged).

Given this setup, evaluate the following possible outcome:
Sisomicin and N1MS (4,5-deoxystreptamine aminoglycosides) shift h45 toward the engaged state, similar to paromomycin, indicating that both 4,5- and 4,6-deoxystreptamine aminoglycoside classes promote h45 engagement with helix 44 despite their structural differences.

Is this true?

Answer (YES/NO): NO